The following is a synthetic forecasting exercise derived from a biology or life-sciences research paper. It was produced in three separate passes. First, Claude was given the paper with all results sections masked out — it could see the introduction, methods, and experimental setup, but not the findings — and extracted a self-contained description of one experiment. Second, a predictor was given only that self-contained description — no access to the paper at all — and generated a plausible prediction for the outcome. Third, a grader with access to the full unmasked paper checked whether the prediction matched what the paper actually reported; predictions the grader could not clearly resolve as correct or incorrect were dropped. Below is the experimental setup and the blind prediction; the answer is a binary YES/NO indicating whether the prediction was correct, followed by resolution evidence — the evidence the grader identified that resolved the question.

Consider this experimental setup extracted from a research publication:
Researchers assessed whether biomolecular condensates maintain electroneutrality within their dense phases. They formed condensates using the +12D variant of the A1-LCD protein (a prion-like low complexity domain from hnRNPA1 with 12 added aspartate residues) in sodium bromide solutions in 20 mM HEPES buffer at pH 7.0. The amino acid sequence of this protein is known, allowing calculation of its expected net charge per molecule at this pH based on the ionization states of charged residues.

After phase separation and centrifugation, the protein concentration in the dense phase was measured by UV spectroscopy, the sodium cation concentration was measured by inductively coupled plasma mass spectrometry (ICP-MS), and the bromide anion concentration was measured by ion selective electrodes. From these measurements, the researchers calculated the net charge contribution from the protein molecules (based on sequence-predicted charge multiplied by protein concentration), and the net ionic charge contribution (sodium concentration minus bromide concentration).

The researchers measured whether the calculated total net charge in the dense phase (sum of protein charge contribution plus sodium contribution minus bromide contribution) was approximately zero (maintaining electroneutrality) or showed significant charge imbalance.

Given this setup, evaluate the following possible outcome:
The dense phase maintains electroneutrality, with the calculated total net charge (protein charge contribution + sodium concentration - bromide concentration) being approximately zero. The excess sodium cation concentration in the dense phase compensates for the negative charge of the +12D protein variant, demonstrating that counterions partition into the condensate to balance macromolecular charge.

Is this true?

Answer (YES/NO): YES